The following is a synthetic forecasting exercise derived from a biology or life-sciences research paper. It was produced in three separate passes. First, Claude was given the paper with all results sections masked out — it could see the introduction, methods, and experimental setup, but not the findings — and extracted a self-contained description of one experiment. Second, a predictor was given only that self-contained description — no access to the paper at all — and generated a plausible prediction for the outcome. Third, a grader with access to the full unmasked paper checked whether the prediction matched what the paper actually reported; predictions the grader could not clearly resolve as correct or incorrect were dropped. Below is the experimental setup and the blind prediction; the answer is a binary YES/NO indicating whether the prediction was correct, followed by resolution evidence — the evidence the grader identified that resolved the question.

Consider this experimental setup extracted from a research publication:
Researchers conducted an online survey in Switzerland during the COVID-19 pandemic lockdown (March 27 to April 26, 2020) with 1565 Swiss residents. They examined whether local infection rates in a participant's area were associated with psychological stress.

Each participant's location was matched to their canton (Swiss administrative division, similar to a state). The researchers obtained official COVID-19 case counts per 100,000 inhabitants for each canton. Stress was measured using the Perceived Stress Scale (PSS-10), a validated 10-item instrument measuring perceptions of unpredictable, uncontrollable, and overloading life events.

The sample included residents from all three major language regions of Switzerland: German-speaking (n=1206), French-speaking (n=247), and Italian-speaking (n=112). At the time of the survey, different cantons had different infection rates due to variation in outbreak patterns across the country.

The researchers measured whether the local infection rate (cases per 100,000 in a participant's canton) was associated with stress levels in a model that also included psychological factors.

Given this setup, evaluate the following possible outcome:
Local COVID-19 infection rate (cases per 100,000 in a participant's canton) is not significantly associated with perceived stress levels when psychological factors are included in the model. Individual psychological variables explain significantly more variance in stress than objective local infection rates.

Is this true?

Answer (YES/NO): NO